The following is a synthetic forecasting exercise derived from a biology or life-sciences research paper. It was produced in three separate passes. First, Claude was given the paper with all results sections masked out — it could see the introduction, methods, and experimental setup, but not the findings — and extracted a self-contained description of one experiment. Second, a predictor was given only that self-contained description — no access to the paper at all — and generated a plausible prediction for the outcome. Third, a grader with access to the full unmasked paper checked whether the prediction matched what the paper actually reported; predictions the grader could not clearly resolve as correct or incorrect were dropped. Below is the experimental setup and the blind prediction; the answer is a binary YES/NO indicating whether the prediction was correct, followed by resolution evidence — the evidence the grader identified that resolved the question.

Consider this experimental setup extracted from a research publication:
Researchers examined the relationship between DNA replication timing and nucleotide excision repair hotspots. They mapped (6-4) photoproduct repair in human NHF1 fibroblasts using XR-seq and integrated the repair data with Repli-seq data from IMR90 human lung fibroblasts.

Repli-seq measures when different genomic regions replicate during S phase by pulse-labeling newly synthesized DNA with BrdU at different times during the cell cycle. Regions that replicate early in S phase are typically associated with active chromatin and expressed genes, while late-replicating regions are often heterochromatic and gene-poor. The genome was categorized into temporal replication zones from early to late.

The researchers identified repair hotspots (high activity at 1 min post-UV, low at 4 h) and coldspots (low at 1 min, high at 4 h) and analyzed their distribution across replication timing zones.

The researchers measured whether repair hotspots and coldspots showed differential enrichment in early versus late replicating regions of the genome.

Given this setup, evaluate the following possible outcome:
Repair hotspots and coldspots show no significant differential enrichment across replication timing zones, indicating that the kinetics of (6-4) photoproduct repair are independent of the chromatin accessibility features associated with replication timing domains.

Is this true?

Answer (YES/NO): NO